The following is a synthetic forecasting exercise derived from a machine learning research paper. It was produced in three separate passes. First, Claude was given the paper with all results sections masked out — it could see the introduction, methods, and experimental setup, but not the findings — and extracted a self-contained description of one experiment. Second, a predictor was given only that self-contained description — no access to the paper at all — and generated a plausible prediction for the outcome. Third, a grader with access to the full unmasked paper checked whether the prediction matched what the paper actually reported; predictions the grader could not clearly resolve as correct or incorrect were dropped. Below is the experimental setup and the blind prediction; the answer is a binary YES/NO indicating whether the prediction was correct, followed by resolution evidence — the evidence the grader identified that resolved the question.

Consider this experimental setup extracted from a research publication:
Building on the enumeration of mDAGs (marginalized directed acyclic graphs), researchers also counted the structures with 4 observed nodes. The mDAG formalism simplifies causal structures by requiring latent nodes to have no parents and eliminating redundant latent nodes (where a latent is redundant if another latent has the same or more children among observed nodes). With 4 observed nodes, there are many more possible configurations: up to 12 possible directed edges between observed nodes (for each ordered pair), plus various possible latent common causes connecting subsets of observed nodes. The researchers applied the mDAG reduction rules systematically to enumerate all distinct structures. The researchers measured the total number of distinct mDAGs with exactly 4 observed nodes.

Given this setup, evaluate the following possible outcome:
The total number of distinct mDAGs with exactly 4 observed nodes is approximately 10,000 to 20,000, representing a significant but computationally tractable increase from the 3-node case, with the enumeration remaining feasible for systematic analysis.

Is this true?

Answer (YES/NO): NO